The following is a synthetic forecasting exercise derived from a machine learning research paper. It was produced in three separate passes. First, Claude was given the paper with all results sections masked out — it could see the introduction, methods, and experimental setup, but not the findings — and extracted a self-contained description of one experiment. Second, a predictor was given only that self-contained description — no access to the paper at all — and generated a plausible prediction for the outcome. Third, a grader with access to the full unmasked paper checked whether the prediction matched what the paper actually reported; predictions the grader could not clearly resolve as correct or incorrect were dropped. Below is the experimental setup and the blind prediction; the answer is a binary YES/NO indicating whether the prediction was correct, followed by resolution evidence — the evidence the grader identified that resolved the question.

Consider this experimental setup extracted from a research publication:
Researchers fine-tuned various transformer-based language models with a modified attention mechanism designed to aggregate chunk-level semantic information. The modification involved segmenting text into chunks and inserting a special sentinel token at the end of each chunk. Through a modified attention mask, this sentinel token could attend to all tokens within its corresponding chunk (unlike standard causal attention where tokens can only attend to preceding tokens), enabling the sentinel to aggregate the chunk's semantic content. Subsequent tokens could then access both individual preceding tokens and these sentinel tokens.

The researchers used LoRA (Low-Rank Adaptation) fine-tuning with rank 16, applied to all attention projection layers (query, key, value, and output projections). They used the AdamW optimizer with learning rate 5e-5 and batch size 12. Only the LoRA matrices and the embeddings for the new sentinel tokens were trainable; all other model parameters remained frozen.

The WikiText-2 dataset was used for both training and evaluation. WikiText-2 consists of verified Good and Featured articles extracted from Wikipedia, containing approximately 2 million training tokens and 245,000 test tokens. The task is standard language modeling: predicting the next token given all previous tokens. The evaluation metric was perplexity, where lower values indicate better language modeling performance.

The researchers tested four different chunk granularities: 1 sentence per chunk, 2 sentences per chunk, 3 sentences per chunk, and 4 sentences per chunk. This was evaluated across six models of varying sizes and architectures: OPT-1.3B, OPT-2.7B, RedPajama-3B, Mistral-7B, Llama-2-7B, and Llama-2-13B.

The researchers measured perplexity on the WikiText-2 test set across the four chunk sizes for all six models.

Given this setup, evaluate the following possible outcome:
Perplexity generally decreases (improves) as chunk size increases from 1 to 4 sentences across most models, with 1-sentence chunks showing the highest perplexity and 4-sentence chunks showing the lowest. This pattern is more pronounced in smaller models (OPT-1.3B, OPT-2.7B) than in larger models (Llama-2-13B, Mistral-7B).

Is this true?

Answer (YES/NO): NO